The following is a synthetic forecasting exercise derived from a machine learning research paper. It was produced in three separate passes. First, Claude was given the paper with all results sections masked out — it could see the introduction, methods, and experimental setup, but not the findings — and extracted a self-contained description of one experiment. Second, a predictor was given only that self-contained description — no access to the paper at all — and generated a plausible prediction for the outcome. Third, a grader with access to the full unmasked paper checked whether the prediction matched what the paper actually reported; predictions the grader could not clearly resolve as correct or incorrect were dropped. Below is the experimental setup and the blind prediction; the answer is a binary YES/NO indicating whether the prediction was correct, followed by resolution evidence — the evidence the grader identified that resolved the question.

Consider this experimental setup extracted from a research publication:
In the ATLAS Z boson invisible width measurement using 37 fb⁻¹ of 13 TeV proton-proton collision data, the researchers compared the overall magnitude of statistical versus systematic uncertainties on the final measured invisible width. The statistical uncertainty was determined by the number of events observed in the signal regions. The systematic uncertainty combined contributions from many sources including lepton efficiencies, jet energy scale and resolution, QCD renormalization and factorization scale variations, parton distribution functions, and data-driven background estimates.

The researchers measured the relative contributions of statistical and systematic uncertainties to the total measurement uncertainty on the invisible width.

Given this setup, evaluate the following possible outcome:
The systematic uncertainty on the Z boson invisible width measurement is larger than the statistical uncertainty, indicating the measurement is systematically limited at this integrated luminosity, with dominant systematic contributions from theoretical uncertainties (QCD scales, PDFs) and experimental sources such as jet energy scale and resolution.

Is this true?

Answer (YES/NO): NO